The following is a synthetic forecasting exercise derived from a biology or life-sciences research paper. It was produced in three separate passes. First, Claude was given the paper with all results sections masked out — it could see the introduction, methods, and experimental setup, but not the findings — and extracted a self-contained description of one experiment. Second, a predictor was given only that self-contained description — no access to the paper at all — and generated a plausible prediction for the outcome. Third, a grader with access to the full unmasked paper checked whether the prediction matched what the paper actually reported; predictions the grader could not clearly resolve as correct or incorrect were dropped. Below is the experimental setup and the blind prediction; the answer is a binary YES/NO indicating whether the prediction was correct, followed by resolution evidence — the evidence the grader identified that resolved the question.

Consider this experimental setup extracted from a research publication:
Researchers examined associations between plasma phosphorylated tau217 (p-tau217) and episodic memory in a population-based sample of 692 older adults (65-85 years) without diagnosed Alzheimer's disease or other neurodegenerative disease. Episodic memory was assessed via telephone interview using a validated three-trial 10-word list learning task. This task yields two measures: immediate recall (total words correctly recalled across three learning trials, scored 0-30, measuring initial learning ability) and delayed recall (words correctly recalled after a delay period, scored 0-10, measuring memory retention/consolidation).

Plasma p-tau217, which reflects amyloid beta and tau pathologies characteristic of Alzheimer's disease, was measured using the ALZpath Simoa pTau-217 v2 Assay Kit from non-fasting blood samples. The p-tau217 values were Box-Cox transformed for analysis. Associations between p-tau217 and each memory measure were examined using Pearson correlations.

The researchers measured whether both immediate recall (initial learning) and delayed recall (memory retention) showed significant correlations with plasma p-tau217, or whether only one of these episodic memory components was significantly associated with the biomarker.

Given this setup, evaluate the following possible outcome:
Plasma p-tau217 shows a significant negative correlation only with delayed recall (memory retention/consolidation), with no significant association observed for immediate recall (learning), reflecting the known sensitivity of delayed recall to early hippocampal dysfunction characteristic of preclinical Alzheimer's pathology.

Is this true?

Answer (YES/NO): YES